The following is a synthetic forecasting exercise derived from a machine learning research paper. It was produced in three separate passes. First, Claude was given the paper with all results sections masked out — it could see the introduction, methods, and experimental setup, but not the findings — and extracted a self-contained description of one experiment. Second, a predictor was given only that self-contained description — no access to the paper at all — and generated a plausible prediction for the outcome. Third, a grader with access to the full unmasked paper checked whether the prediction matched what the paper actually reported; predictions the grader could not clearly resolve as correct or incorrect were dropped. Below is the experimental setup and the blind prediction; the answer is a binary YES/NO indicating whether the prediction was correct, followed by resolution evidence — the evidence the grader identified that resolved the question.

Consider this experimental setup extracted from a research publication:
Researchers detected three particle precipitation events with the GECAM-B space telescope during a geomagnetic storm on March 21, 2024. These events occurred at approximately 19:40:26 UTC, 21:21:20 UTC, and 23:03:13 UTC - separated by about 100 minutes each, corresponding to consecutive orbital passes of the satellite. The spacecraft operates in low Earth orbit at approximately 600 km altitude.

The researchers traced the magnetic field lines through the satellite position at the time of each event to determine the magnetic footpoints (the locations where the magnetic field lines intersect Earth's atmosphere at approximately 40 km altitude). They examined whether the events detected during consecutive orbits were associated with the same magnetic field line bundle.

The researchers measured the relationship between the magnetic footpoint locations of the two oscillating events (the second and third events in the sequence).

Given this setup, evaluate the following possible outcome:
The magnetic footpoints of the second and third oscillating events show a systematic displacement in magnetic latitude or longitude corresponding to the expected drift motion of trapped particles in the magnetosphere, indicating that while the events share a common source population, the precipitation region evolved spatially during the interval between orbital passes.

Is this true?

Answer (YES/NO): NO